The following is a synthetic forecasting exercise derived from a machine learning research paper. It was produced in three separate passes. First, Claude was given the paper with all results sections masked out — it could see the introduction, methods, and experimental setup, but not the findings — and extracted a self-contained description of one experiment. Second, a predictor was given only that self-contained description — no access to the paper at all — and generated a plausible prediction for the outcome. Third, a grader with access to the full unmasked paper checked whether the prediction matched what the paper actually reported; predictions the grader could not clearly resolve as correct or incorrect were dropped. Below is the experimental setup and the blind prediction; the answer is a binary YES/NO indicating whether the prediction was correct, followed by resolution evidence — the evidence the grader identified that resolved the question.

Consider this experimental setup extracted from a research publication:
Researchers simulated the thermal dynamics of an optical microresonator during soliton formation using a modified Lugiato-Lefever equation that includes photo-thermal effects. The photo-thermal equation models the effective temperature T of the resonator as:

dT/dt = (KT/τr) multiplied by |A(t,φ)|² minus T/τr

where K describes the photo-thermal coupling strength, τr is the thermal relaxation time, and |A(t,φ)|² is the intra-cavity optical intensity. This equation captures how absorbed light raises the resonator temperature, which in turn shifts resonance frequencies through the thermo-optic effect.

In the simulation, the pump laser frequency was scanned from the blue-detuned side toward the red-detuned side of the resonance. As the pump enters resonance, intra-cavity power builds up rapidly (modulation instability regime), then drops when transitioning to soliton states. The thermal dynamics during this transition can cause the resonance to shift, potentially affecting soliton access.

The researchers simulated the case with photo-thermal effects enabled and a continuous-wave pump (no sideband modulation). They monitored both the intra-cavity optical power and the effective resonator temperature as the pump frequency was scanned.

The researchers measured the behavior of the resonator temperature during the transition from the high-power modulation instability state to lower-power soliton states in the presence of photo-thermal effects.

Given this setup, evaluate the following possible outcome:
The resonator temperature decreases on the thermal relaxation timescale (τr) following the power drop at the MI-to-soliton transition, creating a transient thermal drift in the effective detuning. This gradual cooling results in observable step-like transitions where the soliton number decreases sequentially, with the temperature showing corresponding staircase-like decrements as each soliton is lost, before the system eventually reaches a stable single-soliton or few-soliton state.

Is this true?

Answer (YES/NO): NO